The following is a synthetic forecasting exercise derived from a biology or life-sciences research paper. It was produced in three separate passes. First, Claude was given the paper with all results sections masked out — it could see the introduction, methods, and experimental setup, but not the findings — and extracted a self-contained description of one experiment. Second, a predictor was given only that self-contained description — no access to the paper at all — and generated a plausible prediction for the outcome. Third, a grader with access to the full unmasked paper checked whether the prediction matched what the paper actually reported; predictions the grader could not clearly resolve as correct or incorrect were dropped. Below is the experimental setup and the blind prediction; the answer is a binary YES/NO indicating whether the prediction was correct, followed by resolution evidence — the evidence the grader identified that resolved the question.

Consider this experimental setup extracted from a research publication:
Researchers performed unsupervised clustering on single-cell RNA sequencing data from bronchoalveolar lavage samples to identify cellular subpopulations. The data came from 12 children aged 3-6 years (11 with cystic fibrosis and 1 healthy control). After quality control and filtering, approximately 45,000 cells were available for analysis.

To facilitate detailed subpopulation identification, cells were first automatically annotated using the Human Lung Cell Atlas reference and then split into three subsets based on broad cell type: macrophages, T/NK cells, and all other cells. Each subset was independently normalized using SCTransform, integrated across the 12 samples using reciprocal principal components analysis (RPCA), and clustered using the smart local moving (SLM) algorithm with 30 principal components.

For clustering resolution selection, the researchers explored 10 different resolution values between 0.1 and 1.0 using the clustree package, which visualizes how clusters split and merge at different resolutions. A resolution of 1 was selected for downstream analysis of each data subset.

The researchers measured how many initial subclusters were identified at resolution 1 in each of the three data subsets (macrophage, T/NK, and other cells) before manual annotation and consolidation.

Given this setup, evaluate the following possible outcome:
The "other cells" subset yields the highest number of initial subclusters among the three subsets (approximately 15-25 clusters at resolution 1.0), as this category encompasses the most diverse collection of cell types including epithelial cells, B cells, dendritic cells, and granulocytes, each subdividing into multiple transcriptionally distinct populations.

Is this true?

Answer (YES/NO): NO